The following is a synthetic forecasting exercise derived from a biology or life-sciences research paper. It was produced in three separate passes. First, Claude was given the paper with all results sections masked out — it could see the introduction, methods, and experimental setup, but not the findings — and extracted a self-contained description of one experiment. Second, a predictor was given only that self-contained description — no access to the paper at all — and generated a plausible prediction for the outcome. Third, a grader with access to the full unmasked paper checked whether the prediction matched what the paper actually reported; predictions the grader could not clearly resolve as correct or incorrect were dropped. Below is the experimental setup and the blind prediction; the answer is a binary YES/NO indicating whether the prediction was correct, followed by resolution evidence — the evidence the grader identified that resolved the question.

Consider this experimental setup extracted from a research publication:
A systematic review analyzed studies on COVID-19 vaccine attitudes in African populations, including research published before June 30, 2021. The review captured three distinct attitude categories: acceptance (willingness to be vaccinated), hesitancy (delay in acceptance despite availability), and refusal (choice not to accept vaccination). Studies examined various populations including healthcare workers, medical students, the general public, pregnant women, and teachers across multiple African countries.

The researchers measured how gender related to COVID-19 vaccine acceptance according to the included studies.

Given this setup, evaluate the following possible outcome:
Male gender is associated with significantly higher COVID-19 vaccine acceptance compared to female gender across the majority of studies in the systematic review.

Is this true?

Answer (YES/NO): NO